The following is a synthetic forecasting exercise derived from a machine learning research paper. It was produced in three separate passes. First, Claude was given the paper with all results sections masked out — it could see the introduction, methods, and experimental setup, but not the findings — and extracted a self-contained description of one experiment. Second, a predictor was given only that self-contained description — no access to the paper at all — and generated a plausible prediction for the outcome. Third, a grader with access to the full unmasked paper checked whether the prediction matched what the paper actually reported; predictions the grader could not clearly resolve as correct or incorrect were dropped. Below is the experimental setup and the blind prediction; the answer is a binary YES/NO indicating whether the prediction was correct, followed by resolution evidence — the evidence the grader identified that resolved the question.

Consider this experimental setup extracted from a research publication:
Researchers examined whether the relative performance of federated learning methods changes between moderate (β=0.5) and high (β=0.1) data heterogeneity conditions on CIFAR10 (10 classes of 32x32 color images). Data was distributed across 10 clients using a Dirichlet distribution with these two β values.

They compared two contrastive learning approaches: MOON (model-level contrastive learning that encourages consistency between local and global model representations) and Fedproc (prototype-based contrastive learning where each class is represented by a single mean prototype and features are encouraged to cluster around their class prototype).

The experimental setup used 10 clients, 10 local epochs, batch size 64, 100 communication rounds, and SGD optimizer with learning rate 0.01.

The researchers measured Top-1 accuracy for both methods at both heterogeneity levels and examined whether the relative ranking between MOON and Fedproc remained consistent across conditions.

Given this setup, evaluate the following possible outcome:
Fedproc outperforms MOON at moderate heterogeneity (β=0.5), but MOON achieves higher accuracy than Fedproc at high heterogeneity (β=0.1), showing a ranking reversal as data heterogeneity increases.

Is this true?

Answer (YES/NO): YES